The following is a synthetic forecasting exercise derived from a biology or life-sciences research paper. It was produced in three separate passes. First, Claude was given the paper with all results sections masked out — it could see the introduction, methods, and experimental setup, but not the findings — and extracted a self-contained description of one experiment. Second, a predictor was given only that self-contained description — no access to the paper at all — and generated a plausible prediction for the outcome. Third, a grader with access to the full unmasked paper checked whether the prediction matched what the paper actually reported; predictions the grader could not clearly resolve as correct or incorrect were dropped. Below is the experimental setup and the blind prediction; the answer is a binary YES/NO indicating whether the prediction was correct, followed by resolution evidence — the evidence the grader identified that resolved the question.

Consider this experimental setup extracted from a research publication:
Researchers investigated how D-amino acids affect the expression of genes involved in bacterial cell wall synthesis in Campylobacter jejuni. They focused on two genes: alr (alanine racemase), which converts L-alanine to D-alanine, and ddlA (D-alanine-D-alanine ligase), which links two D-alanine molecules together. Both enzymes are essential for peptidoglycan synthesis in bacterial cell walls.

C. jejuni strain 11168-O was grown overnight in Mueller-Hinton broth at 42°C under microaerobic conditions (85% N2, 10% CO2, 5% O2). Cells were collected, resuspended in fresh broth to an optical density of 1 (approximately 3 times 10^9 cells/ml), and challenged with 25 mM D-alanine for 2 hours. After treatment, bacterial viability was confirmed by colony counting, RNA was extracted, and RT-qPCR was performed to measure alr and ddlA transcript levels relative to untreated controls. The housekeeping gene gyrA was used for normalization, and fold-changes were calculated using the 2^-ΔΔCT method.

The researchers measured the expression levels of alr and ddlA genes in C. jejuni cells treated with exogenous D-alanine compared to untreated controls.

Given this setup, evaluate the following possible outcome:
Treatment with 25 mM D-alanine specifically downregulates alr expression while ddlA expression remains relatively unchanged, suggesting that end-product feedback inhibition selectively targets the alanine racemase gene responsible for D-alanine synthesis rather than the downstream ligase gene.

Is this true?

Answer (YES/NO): NO